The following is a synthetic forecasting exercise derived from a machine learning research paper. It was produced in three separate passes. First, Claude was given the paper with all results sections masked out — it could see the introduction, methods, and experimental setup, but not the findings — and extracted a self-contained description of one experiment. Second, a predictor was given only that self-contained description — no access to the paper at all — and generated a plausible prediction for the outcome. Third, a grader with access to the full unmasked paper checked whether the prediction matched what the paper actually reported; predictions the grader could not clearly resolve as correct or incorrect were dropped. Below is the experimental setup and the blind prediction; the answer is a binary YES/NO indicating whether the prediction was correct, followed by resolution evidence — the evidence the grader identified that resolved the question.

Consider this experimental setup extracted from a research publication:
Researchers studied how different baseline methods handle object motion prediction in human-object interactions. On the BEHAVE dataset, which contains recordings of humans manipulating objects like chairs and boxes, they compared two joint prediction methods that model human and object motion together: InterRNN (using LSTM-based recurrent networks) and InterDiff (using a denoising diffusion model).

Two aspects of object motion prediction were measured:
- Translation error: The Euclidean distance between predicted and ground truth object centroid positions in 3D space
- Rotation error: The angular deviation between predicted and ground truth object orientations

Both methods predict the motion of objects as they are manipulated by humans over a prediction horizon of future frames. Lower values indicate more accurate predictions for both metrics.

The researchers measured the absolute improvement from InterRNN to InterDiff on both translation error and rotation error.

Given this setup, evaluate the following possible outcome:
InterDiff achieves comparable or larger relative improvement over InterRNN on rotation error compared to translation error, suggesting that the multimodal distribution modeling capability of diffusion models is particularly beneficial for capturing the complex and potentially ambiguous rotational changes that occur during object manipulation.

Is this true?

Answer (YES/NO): YES